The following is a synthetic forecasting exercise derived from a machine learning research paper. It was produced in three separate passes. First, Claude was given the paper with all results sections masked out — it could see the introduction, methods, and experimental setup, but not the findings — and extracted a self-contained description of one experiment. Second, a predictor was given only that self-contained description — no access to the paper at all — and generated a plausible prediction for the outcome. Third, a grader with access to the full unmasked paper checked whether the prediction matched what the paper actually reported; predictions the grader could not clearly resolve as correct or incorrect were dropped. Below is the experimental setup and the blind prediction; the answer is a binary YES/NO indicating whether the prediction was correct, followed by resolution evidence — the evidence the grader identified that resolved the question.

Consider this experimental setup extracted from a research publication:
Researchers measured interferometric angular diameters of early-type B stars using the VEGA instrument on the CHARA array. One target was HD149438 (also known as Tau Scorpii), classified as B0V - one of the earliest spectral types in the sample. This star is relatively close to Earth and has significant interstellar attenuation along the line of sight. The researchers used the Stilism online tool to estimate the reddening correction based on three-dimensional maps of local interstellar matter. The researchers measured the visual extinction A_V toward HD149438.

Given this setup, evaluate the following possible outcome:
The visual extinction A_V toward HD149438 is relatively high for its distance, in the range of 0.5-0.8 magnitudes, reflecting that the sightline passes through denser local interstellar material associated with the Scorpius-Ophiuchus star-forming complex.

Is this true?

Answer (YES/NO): NO